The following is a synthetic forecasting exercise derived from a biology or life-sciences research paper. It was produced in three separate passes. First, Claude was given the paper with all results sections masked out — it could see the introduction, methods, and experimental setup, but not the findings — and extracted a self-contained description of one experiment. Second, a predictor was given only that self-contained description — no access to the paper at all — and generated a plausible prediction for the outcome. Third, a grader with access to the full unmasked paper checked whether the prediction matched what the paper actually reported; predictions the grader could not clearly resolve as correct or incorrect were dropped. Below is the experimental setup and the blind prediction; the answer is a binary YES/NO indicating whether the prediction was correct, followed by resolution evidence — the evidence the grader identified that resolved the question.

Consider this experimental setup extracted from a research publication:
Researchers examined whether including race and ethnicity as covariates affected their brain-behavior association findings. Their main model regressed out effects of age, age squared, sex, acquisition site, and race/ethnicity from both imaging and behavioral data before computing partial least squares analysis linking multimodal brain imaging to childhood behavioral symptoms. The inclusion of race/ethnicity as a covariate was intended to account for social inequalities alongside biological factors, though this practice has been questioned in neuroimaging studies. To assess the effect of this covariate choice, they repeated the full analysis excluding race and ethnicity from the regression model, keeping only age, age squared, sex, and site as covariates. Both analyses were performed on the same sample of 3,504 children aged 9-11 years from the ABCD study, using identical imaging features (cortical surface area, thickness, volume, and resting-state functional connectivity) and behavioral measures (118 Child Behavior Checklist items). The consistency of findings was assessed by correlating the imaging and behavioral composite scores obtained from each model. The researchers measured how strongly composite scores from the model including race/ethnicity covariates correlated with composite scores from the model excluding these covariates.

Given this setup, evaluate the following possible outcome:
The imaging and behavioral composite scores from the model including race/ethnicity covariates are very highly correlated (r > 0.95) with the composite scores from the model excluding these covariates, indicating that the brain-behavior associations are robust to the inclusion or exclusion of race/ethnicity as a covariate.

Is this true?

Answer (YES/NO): NO